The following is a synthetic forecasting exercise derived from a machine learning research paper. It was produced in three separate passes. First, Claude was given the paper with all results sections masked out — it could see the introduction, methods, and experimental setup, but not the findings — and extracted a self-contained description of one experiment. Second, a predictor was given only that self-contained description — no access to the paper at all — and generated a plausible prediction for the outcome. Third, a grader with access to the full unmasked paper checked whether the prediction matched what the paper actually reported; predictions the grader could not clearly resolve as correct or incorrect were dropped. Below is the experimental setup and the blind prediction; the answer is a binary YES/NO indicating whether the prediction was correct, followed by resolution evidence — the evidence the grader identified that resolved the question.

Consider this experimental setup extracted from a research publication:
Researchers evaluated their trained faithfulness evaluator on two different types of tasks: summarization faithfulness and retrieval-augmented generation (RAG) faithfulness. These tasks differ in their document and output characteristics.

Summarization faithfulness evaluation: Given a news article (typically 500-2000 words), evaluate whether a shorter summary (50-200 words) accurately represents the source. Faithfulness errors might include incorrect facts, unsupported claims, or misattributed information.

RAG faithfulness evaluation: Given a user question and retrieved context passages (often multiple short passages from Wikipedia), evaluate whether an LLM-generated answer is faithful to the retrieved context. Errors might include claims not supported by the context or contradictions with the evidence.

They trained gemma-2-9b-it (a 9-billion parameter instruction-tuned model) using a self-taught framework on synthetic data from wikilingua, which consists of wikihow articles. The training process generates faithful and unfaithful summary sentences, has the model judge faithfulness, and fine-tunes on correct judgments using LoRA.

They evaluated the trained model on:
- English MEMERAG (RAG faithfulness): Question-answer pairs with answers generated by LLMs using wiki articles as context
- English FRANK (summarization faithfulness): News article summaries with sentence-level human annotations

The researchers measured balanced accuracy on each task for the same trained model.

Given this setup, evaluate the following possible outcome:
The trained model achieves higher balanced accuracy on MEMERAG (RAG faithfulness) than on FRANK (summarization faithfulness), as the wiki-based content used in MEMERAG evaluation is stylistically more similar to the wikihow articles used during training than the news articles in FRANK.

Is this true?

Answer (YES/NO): NO